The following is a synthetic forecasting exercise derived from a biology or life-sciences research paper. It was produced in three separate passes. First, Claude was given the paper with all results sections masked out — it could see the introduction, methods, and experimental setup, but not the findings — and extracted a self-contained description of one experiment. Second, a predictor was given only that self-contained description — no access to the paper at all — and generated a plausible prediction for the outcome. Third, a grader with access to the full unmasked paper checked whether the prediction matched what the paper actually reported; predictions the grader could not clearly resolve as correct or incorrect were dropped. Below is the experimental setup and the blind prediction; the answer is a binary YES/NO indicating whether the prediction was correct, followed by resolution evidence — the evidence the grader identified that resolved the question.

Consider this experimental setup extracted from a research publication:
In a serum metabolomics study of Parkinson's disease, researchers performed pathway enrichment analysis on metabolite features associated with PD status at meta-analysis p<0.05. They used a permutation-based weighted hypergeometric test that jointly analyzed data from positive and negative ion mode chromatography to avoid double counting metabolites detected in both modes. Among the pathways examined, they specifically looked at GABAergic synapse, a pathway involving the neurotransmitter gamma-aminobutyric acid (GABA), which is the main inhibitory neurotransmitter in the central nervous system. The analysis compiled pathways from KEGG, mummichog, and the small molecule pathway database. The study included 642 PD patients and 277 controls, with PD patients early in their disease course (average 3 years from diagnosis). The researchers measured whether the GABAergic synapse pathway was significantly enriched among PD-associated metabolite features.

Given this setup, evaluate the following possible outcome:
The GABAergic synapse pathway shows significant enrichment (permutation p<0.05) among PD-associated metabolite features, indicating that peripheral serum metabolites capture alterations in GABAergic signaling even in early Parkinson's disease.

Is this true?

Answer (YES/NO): YES